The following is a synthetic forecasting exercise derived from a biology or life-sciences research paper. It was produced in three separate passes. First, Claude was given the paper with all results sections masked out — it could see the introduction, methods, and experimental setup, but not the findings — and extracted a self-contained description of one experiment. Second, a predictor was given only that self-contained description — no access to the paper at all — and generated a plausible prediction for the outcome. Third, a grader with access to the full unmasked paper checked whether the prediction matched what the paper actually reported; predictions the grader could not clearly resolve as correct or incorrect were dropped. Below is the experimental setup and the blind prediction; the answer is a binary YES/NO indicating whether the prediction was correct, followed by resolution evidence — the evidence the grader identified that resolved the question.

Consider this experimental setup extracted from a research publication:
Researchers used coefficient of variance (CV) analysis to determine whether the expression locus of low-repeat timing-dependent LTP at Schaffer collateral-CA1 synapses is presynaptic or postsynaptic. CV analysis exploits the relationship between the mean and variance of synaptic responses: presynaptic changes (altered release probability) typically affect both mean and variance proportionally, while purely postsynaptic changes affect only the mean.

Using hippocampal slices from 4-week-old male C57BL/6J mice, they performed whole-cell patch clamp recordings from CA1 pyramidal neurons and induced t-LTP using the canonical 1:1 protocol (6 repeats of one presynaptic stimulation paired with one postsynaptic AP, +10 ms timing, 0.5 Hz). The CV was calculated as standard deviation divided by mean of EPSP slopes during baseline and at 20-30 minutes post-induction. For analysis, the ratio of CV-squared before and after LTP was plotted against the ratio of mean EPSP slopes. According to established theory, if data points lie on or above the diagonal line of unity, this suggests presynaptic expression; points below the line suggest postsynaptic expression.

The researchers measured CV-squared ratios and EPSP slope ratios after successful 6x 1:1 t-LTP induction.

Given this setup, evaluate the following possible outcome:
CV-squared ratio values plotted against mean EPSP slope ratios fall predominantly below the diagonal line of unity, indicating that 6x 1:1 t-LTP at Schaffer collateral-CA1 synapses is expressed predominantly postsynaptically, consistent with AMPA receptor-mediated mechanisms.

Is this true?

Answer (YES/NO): NO